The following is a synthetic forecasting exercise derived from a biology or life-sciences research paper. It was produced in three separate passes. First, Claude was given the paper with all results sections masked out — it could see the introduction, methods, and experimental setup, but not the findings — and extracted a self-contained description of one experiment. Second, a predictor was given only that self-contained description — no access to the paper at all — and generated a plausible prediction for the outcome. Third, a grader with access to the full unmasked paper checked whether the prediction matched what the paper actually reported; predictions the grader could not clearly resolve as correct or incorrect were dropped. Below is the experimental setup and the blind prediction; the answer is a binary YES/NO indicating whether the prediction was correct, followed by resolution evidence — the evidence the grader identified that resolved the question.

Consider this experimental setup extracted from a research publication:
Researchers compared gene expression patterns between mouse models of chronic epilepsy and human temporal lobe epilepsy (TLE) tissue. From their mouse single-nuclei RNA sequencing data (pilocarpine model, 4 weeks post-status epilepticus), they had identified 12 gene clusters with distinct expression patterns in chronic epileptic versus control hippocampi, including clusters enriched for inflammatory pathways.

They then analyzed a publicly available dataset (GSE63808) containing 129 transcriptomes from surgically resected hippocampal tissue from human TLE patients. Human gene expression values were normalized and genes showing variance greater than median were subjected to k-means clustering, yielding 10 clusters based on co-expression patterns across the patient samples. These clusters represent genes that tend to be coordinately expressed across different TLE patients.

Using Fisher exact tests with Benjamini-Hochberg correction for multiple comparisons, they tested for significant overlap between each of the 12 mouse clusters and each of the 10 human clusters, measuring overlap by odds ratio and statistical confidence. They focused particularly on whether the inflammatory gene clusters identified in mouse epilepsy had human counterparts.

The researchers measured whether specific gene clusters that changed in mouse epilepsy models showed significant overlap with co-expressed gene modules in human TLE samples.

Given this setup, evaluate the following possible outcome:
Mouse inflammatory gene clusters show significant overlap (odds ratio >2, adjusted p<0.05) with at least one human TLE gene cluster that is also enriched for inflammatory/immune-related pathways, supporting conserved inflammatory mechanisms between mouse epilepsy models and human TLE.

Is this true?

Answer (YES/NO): YES